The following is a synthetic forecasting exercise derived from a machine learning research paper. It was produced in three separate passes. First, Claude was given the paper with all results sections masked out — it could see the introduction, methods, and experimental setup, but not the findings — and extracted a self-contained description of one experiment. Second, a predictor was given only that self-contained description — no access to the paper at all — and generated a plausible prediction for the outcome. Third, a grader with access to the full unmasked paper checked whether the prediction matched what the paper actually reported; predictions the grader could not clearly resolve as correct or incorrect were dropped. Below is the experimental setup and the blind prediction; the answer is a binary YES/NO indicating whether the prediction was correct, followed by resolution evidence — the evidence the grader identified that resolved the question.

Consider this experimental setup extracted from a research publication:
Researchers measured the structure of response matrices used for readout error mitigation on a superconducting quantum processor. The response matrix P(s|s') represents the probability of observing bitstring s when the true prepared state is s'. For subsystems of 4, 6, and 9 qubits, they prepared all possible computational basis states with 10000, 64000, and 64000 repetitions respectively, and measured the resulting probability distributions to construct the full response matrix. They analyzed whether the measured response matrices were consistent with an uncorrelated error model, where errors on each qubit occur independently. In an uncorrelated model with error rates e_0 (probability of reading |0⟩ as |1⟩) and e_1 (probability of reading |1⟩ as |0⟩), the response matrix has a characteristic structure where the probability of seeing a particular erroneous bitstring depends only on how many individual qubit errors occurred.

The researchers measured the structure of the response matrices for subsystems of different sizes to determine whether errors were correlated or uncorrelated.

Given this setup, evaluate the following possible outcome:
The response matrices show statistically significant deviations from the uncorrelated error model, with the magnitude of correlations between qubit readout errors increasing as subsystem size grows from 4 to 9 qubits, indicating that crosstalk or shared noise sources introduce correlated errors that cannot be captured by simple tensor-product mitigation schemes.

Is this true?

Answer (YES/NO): NO